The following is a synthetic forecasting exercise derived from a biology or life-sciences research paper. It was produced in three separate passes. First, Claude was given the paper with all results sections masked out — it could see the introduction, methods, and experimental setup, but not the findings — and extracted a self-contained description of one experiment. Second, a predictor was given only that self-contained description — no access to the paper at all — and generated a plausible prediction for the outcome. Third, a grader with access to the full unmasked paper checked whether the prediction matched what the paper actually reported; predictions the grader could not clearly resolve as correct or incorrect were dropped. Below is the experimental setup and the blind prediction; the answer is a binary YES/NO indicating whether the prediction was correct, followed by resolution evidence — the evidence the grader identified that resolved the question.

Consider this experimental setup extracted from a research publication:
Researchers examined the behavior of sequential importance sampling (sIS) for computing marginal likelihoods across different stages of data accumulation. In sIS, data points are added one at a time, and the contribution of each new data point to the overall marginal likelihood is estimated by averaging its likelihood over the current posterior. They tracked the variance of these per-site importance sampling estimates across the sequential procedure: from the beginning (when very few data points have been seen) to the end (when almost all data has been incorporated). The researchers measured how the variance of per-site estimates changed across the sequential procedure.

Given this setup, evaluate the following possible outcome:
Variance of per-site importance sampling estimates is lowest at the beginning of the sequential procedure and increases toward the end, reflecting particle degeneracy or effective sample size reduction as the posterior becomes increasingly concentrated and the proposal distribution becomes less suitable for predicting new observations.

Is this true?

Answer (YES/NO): NO